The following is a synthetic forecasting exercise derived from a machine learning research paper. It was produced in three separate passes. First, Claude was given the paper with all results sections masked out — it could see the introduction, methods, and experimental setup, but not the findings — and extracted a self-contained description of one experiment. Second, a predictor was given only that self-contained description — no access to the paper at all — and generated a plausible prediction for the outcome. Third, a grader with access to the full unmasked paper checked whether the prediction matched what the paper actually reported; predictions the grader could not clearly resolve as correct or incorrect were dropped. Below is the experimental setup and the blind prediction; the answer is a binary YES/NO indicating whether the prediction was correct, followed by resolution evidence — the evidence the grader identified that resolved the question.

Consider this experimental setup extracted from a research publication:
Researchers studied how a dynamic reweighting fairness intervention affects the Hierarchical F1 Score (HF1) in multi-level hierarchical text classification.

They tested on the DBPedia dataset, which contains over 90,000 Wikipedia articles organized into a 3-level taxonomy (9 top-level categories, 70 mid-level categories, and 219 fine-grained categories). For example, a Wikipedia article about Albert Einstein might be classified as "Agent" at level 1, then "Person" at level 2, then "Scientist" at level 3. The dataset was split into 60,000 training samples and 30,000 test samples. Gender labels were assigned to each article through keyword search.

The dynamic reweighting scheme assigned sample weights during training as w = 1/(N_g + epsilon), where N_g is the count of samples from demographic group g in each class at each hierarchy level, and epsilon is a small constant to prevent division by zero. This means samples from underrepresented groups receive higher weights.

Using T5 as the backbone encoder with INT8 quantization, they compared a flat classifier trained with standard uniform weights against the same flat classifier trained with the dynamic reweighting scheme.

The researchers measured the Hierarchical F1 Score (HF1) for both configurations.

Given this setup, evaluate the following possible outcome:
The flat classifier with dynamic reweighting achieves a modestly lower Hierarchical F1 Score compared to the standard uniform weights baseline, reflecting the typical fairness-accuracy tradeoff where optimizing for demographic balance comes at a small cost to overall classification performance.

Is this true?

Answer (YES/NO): YES